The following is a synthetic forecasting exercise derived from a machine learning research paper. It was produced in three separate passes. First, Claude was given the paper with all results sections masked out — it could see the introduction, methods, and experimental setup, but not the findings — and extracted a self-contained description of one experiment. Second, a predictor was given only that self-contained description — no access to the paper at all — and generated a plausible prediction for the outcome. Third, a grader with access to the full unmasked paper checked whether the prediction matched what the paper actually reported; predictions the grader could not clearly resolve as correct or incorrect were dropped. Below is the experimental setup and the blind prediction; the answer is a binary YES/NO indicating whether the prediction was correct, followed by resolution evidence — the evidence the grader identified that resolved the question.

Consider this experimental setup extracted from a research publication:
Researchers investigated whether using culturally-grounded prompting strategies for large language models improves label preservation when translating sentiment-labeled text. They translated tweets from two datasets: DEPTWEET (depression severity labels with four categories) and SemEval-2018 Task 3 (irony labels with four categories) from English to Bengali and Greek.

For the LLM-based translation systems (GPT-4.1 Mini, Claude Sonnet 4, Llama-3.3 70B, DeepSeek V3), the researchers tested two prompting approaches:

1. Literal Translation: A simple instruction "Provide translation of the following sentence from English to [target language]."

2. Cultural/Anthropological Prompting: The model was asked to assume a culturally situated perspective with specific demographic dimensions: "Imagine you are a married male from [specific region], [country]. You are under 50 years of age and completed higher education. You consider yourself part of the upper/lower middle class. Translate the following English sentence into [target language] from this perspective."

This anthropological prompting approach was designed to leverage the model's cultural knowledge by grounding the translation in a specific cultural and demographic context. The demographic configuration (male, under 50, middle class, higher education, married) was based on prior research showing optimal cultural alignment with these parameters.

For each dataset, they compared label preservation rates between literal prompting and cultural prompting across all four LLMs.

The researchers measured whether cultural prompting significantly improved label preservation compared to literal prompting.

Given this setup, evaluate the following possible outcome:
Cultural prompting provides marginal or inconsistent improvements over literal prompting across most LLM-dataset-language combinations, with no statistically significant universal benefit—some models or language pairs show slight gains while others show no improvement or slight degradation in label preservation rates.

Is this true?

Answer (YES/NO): NO